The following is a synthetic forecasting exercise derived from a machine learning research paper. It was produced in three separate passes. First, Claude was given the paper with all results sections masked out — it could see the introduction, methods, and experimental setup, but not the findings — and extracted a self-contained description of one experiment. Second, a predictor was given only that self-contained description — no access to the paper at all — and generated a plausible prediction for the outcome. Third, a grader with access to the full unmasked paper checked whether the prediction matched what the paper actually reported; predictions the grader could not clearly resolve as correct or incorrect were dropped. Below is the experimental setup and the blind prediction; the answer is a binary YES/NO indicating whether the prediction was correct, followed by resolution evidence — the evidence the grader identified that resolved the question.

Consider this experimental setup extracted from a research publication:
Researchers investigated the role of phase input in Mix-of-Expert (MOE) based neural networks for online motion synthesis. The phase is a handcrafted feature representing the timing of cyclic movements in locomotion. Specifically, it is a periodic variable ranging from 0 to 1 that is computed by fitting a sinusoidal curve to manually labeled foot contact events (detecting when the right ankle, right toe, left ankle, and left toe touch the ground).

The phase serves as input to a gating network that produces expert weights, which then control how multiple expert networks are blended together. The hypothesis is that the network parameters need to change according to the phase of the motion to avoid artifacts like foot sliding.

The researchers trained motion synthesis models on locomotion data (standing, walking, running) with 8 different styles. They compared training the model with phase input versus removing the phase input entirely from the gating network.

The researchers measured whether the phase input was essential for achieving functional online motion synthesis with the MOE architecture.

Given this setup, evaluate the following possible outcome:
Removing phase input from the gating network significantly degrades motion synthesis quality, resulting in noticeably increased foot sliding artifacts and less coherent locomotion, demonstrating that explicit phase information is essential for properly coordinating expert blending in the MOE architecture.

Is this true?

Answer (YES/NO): NO